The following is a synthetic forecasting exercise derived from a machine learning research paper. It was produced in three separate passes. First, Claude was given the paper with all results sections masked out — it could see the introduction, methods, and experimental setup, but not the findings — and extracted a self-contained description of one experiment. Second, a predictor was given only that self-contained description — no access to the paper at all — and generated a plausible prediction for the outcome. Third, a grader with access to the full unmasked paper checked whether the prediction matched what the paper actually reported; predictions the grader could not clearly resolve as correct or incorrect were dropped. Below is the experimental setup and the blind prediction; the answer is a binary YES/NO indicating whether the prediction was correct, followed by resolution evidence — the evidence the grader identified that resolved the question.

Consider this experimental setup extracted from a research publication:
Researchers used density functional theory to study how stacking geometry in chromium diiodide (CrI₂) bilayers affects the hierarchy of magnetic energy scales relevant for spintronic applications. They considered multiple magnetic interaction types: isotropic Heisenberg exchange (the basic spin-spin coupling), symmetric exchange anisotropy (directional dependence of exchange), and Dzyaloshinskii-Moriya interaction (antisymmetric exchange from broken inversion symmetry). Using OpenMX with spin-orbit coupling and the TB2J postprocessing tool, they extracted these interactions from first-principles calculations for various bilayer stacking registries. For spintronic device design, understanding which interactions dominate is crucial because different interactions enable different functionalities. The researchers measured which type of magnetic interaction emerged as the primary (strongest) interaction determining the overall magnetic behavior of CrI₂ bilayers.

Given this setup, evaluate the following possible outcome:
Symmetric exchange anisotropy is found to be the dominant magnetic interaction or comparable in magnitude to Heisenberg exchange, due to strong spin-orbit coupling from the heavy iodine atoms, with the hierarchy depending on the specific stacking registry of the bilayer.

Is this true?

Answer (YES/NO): NO